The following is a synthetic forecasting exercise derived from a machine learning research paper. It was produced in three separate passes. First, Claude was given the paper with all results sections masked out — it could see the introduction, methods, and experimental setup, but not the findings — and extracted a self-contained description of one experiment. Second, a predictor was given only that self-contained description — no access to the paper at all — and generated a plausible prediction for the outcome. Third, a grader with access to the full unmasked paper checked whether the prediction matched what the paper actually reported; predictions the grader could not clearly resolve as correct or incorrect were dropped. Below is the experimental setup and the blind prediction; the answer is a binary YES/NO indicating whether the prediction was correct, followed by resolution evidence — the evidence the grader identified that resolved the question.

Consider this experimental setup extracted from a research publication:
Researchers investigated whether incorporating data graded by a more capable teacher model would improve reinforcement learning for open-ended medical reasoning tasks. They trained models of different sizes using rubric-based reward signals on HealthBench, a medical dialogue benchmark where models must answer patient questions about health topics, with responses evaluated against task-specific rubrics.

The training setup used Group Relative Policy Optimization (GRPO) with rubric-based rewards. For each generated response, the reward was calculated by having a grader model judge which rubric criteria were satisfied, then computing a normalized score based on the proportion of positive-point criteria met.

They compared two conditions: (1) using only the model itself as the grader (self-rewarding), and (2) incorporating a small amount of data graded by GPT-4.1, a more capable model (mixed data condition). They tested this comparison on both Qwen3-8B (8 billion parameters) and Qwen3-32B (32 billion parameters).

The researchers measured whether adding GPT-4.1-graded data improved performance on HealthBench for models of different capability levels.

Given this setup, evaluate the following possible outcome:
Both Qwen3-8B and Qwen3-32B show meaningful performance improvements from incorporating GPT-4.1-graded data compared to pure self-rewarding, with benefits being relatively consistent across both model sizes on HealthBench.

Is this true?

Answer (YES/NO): NO